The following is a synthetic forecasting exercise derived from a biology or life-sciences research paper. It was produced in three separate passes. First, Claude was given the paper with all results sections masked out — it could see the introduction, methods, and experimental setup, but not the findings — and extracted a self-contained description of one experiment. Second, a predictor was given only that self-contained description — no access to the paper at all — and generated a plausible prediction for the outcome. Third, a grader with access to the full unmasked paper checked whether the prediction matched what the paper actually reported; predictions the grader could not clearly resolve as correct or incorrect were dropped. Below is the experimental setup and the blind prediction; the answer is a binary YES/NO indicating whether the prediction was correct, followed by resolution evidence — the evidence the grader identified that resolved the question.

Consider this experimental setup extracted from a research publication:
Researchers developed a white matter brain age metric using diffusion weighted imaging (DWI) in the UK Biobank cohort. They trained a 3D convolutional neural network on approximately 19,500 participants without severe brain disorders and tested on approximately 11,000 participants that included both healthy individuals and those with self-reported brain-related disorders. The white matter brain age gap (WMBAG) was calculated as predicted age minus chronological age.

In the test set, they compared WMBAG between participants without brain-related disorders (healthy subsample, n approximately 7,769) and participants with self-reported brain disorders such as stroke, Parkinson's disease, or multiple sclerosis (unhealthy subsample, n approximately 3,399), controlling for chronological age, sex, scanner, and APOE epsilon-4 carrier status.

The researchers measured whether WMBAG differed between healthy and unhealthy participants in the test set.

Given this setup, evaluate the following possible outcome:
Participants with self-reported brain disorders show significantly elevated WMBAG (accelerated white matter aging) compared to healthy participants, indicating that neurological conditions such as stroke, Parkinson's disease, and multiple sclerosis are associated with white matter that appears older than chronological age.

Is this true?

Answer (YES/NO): YES